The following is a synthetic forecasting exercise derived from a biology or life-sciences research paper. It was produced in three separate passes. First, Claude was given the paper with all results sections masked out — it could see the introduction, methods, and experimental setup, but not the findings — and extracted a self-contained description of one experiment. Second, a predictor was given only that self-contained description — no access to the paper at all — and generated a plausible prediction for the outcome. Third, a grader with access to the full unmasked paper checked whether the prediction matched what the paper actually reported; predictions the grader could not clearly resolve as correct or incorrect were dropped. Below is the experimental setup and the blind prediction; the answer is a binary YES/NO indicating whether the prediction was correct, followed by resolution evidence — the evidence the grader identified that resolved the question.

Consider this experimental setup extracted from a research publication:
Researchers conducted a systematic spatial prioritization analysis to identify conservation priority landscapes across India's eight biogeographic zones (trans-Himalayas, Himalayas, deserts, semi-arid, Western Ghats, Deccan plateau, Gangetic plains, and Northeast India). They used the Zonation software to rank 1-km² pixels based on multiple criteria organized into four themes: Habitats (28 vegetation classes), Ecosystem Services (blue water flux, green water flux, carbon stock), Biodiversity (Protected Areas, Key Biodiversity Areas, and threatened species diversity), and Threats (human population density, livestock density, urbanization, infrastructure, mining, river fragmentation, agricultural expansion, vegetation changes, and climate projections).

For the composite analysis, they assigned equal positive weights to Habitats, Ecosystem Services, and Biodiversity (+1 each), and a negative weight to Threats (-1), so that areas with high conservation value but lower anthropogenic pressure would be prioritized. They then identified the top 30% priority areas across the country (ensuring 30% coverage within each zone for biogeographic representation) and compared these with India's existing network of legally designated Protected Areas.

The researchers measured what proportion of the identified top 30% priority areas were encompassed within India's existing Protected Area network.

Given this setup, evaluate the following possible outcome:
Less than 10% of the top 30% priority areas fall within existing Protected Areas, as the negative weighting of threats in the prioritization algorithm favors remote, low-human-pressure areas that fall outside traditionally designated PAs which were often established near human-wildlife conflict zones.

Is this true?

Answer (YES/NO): NO